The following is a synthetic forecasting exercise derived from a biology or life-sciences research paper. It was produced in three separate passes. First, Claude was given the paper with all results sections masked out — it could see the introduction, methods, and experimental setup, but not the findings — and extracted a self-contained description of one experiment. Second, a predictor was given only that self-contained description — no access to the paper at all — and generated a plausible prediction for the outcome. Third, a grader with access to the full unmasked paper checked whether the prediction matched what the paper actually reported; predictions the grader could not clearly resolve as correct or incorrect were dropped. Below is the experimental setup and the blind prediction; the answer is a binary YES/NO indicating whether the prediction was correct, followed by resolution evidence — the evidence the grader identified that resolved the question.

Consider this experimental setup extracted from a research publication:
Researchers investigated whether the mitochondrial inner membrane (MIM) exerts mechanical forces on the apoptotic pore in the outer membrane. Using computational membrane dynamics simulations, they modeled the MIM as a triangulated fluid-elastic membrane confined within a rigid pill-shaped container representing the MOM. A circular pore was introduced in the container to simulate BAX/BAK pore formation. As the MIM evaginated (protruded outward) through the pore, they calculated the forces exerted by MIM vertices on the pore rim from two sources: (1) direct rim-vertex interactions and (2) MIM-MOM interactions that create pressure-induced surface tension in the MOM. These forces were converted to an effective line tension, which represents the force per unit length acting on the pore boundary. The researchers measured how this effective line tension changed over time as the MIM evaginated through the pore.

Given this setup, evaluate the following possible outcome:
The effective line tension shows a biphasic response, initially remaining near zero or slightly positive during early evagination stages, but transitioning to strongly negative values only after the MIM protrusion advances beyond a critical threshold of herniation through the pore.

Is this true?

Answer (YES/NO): NO